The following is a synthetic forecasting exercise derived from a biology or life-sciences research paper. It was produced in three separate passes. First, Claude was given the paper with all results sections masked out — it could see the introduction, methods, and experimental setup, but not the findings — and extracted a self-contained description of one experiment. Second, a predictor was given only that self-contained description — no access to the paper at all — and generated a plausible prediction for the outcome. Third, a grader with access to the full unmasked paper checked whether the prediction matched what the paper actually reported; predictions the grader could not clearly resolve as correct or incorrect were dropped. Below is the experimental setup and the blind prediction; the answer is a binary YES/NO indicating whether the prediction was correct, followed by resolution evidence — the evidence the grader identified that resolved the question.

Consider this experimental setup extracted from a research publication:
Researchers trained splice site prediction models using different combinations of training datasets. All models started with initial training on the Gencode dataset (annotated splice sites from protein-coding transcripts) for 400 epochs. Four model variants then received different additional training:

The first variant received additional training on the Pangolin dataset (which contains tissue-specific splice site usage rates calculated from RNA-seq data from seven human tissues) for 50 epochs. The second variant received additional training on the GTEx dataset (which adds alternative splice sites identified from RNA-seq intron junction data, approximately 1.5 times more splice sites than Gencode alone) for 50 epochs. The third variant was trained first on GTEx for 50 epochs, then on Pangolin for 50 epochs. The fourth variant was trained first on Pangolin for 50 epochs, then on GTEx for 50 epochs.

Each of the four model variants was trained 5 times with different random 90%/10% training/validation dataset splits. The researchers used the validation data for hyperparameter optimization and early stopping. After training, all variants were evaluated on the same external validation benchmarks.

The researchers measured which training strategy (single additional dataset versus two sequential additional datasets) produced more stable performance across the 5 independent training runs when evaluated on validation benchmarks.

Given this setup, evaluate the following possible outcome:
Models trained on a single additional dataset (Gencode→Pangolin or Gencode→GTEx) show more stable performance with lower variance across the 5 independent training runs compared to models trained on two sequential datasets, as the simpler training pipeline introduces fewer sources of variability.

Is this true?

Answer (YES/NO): NO